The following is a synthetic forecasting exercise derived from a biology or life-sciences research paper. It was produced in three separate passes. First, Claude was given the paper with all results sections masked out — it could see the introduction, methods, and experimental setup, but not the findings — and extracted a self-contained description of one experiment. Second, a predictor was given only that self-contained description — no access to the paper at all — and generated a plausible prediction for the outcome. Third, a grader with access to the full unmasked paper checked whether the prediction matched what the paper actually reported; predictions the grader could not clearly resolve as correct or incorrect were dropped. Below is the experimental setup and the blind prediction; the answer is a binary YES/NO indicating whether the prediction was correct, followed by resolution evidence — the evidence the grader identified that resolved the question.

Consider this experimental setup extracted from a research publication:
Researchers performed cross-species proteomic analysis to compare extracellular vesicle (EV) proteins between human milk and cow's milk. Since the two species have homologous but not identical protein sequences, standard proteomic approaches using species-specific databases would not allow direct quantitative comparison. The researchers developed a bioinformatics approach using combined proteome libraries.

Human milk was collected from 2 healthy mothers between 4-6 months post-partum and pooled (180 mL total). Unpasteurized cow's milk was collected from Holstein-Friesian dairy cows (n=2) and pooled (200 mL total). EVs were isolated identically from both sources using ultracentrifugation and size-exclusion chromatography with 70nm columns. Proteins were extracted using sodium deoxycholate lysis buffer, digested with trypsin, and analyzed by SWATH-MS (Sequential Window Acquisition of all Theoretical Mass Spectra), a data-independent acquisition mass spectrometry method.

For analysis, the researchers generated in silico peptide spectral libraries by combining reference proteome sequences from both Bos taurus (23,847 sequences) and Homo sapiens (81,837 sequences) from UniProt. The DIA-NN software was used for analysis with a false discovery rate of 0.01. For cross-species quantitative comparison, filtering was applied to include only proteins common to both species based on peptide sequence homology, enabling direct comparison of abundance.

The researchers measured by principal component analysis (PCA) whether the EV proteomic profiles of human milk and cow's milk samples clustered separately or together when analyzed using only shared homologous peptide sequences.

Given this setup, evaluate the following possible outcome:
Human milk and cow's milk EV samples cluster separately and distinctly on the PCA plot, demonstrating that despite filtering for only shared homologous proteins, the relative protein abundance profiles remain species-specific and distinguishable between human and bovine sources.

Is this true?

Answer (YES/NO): YES